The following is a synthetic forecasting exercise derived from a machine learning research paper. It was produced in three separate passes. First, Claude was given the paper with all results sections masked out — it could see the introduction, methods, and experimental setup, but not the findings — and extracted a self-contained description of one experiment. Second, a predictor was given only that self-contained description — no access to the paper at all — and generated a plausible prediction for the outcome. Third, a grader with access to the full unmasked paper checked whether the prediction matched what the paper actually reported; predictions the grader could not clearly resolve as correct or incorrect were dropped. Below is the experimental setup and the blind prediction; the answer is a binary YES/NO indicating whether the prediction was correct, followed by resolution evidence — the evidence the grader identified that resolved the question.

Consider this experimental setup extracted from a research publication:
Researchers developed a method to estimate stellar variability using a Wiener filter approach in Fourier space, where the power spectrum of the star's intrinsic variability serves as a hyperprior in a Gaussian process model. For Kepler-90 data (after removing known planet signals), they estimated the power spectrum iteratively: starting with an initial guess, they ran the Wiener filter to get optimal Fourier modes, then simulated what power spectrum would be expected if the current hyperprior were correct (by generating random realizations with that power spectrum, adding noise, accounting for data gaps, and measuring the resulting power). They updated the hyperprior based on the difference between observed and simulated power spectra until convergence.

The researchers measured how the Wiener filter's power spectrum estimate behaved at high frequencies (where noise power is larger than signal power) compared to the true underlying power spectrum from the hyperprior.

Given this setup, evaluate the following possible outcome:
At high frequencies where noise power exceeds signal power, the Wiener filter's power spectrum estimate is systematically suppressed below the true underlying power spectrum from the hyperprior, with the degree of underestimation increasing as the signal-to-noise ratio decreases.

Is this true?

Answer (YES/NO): YES